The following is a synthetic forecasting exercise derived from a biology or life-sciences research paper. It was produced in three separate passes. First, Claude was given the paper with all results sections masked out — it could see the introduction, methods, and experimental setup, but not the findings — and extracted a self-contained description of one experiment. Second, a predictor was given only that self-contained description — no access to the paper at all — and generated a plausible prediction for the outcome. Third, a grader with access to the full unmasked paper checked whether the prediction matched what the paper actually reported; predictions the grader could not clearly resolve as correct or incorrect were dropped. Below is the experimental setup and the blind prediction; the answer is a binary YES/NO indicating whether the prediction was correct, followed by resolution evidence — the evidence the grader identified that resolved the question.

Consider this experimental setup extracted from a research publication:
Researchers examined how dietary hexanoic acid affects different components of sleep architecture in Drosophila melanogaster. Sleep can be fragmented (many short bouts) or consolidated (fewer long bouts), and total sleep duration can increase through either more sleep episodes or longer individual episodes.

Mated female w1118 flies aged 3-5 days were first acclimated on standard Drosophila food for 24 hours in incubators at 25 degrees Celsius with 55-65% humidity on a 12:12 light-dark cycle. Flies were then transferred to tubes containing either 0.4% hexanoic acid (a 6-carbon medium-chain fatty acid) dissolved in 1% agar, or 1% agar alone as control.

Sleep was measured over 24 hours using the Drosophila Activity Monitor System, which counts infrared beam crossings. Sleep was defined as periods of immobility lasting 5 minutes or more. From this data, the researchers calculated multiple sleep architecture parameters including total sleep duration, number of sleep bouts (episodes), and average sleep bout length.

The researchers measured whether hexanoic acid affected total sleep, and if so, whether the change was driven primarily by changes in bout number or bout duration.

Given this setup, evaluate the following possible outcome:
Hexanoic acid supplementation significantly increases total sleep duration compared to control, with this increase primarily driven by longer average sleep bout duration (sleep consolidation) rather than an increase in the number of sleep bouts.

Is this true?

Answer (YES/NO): NO